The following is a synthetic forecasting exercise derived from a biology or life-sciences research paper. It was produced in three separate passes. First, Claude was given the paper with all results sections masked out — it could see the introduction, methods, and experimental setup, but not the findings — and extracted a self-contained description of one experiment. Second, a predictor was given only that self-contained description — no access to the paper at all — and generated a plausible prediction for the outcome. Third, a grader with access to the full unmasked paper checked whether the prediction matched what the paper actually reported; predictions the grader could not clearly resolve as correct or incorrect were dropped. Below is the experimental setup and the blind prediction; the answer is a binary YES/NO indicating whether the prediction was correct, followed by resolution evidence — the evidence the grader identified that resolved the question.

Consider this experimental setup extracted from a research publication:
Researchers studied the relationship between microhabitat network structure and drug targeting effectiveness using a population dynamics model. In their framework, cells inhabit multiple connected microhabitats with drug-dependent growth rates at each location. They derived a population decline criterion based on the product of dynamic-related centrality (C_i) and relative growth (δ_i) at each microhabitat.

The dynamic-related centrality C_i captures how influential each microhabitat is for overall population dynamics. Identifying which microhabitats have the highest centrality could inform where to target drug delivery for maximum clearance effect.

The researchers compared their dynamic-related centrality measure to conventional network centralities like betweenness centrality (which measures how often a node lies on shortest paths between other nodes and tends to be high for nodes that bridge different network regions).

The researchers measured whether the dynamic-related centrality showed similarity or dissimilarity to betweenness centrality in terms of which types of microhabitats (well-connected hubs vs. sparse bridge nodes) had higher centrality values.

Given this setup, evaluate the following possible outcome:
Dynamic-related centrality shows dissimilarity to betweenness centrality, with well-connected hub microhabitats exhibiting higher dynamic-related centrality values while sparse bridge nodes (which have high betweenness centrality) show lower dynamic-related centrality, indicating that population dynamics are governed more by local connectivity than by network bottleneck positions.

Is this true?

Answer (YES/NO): NO